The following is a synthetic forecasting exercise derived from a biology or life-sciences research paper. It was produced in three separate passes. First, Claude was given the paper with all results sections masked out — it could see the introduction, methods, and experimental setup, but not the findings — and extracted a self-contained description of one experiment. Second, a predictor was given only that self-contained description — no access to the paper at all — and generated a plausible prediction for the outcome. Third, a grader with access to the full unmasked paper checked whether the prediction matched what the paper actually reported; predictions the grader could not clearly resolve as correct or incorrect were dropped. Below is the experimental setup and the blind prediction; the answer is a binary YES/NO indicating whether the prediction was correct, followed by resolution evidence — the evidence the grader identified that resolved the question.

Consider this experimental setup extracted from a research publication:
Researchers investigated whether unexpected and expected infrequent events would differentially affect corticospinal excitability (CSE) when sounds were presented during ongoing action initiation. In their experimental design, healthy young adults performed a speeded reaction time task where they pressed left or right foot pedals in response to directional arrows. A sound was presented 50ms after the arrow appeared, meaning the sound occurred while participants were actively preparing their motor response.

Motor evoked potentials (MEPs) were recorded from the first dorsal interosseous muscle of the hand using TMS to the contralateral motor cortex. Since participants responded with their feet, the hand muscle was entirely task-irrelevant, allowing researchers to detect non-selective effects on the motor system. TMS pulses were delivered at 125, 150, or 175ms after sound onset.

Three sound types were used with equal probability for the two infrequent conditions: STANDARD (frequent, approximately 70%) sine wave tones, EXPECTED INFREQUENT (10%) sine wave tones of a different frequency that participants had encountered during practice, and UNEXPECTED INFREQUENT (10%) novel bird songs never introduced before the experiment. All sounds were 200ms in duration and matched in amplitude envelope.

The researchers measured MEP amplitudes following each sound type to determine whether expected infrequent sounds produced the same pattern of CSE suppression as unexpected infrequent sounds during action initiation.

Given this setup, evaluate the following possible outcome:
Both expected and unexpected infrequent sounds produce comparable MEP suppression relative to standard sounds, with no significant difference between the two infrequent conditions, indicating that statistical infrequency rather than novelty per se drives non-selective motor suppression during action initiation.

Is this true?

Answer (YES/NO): NO